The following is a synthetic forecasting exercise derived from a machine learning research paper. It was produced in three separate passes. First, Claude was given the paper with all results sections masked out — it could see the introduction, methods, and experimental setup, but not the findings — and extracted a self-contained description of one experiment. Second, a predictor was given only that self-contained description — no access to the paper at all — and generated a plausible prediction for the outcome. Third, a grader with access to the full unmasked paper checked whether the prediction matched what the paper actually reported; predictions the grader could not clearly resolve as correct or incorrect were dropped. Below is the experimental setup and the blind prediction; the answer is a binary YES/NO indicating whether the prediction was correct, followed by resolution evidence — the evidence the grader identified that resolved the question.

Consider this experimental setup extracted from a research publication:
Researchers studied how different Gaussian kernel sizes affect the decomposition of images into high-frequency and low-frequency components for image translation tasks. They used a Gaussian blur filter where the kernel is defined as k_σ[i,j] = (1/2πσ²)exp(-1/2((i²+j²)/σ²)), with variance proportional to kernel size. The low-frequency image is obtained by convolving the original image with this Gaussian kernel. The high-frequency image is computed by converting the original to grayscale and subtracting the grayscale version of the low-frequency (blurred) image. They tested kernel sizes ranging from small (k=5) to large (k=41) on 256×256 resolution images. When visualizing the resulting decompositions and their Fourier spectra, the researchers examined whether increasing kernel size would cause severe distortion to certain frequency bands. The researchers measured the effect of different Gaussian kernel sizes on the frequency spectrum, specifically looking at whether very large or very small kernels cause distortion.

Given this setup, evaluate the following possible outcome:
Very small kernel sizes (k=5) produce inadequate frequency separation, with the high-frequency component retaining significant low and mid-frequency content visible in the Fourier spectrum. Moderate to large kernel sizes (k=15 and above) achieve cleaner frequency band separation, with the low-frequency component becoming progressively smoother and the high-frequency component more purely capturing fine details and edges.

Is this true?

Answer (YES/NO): NO